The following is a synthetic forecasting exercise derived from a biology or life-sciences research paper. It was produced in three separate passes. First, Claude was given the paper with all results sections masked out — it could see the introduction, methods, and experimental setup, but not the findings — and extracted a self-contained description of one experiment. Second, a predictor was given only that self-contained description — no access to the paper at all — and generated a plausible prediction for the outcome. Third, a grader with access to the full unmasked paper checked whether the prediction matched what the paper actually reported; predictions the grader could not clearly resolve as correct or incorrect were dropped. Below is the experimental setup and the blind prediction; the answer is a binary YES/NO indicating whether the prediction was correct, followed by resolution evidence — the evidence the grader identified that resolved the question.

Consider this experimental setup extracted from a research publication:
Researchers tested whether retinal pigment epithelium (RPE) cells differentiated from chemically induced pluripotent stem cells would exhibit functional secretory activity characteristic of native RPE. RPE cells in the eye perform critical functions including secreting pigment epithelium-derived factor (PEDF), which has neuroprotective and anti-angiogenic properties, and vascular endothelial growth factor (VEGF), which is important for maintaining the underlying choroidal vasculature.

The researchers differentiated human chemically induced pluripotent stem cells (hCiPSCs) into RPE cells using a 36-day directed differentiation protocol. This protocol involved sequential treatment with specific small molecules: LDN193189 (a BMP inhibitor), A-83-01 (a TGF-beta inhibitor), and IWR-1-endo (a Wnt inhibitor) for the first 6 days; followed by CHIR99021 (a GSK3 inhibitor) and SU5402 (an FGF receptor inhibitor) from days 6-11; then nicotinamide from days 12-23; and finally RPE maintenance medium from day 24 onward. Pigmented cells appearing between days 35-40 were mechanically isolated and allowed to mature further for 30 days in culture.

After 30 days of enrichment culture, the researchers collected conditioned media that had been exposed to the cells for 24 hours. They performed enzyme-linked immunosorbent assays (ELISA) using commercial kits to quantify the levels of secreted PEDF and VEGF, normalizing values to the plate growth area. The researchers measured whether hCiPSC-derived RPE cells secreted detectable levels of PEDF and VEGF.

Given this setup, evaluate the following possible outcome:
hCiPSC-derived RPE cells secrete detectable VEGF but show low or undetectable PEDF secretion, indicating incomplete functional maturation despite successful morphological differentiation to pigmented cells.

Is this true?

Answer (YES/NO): NO